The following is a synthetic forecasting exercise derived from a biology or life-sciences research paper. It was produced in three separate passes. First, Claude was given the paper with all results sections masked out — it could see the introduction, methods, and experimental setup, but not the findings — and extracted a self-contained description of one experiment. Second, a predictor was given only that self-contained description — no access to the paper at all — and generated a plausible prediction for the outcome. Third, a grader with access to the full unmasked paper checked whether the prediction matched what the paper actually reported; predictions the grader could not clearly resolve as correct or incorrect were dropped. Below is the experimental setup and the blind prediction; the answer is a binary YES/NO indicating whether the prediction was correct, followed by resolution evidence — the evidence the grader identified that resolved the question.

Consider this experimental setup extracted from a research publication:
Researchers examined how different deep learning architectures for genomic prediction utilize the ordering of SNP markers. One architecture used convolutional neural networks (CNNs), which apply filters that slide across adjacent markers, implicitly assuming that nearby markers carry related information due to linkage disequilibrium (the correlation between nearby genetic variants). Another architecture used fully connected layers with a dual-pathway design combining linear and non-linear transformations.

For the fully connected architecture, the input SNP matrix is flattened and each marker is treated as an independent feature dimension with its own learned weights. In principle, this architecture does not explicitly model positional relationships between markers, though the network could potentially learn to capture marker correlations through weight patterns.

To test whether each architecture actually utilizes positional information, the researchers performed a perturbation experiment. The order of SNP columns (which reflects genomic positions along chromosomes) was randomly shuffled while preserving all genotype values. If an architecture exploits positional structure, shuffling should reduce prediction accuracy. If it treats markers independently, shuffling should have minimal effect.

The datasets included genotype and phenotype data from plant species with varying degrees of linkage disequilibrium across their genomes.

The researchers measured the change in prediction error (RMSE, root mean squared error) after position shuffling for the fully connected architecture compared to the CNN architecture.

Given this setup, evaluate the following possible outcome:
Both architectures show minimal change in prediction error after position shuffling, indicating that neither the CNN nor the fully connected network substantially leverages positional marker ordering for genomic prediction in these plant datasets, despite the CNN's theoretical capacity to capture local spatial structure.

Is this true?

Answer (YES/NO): NO